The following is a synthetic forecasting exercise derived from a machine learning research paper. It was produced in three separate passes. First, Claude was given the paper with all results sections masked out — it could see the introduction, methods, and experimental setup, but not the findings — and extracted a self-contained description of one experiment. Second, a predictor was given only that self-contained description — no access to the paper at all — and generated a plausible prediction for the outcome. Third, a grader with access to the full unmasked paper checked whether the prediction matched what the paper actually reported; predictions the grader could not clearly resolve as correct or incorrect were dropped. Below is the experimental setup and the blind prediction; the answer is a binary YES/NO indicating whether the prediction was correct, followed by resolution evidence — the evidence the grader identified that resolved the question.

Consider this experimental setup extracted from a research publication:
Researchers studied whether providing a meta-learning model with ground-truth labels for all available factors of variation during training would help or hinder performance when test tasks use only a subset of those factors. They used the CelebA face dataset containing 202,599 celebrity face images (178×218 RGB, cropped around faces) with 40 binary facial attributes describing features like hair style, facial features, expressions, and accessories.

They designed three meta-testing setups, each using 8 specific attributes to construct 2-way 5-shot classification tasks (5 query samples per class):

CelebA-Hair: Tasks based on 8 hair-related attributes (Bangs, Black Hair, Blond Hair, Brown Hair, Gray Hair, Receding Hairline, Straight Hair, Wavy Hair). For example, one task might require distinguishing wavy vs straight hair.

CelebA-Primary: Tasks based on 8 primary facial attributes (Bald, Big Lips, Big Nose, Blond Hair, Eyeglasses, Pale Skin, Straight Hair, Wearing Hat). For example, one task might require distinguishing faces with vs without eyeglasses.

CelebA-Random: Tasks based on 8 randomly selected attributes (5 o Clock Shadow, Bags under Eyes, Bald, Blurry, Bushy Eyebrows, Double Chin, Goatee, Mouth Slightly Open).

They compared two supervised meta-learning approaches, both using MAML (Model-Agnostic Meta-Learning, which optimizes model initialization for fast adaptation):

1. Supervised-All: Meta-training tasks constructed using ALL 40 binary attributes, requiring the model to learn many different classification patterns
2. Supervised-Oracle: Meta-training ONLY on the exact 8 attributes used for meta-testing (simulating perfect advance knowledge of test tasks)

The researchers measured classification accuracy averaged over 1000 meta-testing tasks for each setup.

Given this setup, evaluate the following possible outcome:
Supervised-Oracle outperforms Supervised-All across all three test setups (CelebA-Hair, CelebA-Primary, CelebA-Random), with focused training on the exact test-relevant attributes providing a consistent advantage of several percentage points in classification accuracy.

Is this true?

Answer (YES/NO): YES